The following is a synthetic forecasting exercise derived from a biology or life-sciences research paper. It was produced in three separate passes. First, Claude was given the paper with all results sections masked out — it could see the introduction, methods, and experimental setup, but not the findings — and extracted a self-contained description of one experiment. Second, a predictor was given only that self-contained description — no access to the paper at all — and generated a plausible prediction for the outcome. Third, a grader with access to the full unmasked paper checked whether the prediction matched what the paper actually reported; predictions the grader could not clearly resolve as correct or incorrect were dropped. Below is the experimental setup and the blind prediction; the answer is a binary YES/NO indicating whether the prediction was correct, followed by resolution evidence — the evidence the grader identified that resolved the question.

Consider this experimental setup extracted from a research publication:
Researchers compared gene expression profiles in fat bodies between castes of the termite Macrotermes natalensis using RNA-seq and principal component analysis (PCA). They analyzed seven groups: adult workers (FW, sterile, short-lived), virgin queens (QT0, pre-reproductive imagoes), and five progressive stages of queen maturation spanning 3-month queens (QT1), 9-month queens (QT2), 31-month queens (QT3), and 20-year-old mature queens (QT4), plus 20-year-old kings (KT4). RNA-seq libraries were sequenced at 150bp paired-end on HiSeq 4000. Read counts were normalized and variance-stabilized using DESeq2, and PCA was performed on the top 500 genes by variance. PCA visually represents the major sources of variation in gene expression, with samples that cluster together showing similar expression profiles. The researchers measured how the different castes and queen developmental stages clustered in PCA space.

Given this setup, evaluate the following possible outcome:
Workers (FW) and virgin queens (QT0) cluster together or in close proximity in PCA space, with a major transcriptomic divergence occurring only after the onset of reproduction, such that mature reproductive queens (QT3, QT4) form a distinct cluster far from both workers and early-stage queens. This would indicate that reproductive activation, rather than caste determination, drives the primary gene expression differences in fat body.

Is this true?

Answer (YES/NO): NO